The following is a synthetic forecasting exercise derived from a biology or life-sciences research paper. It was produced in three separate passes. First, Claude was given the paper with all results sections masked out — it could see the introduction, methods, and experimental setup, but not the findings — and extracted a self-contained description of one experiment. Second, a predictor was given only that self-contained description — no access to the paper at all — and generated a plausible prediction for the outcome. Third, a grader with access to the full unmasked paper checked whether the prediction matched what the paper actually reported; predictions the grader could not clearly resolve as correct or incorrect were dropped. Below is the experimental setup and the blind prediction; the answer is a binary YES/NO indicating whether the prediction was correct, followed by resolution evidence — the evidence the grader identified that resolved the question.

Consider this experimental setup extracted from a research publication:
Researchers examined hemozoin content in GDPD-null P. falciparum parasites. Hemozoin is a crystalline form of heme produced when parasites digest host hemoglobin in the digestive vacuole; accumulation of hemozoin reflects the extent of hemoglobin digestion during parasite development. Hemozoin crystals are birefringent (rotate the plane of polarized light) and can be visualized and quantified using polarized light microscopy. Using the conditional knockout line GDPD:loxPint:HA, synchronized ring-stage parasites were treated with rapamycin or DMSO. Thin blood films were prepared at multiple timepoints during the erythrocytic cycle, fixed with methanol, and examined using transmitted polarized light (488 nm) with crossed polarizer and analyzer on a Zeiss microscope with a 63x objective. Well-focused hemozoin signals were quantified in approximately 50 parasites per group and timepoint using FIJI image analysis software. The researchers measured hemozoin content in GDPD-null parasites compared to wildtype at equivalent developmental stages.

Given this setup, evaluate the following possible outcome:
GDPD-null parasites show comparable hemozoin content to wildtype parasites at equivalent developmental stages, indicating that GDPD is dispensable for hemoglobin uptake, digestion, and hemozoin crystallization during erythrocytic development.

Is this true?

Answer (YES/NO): NO